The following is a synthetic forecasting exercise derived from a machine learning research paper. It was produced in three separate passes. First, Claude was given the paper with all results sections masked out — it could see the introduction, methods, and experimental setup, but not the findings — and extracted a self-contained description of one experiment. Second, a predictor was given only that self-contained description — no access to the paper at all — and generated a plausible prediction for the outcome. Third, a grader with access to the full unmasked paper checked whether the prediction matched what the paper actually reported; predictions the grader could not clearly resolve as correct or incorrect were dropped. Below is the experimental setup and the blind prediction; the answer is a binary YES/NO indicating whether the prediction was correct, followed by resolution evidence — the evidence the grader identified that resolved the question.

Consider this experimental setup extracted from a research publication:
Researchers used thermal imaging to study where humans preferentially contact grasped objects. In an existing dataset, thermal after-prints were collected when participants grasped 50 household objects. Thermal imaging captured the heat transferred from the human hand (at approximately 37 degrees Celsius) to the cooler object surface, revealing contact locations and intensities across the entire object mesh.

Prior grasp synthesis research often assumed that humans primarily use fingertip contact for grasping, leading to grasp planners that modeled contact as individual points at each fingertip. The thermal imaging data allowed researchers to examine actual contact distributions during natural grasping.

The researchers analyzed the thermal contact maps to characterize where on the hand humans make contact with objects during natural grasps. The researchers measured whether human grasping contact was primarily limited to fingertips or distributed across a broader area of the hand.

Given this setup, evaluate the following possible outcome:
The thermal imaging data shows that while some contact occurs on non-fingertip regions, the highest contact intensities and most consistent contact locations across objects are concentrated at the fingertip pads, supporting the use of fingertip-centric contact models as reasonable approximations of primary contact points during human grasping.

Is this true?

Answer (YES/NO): NO